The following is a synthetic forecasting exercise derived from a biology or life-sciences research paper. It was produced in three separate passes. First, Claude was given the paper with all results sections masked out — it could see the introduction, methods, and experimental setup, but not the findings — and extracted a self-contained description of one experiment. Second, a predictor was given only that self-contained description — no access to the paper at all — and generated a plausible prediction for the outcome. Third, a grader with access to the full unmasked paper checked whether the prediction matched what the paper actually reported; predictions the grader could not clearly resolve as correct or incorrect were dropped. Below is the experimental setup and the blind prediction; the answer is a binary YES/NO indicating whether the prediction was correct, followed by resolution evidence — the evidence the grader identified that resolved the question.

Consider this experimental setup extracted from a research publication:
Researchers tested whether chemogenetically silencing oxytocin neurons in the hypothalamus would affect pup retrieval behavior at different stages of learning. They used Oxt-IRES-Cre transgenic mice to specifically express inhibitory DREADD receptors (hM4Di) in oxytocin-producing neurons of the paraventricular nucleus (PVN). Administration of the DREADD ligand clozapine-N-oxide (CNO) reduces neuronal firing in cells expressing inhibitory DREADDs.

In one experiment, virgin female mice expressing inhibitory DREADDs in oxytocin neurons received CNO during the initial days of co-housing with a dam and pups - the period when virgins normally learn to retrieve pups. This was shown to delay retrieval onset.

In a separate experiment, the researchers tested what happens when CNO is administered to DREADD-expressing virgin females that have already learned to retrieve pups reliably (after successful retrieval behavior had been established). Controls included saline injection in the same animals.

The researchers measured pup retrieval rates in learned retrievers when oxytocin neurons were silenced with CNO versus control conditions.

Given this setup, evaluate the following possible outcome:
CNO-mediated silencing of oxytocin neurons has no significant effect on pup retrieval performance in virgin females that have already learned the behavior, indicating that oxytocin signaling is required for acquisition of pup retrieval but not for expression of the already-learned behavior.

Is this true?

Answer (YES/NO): YES